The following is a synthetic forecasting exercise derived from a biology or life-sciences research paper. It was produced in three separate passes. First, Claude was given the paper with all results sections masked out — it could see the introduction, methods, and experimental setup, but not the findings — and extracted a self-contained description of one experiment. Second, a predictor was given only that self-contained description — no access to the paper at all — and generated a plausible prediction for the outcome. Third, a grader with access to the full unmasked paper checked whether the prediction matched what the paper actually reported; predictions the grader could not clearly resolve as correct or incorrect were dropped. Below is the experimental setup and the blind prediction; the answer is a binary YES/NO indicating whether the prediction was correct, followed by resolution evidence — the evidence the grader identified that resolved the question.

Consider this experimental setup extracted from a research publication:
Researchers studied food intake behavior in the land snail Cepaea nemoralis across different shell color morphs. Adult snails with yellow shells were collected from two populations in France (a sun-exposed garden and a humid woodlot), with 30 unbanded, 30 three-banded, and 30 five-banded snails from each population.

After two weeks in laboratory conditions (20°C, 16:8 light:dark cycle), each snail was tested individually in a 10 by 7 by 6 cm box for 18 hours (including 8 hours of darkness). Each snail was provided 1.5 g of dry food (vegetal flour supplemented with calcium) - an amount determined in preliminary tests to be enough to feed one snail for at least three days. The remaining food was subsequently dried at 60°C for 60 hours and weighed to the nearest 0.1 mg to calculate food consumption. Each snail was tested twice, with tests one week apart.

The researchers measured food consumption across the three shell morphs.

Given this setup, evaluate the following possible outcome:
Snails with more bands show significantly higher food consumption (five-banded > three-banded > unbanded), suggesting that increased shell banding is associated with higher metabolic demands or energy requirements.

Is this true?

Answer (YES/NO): NO